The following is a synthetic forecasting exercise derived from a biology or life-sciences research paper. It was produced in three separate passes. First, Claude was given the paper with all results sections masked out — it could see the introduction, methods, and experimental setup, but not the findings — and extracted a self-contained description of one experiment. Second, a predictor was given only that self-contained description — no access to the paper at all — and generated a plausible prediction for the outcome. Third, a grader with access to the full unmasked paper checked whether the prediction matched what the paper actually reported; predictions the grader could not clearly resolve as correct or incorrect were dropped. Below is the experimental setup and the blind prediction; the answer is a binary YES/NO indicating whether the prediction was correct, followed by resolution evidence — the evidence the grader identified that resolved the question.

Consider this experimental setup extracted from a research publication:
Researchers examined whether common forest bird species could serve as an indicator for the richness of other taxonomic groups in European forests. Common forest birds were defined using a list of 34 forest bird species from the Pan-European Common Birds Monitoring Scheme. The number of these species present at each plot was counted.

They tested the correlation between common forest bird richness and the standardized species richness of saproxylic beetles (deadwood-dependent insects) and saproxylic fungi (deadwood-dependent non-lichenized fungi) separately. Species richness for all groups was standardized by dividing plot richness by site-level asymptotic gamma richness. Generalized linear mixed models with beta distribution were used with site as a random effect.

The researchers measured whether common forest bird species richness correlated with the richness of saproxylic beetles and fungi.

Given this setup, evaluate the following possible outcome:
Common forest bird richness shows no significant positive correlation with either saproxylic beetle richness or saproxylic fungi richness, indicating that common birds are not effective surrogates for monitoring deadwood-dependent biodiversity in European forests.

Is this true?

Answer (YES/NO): NO